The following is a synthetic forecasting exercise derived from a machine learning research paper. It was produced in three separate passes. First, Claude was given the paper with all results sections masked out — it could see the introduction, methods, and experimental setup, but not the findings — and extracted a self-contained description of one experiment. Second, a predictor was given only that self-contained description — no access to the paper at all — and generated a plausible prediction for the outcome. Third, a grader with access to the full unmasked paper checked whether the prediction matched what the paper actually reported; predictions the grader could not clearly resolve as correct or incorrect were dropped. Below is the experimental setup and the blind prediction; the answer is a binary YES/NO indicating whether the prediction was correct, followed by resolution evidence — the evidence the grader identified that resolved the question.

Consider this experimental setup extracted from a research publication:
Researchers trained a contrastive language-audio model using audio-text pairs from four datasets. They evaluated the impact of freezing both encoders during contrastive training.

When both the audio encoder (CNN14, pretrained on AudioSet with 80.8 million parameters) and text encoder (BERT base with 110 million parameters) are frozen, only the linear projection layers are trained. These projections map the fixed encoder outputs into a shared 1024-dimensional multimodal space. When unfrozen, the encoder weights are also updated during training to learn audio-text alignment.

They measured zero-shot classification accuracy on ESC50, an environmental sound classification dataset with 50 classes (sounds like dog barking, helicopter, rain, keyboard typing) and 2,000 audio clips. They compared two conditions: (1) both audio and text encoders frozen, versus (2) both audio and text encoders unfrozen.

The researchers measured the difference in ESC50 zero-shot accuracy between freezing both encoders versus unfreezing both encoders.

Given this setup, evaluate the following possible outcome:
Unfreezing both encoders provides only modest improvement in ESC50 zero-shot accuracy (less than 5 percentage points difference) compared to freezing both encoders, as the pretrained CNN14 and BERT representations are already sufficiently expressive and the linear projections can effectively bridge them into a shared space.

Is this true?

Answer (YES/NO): NO